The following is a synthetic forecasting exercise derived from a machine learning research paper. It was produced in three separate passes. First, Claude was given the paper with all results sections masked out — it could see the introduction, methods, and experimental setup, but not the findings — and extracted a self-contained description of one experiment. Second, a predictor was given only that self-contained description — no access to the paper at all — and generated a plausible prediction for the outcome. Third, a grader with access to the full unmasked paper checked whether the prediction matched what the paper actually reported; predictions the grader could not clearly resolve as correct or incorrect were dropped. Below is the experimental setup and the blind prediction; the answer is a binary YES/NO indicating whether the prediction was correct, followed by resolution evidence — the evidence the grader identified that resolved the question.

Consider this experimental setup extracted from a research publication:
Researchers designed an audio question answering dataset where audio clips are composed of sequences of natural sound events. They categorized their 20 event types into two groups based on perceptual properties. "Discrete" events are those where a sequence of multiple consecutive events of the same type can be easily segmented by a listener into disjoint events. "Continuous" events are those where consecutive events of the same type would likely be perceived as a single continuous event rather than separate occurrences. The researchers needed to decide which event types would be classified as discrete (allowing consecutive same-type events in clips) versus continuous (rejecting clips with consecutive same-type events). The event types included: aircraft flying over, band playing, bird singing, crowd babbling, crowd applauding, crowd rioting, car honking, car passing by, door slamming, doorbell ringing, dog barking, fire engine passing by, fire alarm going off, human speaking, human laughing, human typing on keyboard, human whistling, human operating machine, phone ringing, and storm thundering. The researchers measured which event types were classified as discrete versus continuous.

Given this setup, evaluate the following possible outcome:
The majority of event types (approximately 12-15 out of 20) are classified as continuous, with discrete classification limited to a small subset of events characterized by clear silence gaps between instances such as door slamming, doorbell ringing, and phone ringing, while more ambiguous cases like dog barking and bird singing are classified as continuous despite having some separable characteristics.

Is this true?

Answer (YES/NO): NO